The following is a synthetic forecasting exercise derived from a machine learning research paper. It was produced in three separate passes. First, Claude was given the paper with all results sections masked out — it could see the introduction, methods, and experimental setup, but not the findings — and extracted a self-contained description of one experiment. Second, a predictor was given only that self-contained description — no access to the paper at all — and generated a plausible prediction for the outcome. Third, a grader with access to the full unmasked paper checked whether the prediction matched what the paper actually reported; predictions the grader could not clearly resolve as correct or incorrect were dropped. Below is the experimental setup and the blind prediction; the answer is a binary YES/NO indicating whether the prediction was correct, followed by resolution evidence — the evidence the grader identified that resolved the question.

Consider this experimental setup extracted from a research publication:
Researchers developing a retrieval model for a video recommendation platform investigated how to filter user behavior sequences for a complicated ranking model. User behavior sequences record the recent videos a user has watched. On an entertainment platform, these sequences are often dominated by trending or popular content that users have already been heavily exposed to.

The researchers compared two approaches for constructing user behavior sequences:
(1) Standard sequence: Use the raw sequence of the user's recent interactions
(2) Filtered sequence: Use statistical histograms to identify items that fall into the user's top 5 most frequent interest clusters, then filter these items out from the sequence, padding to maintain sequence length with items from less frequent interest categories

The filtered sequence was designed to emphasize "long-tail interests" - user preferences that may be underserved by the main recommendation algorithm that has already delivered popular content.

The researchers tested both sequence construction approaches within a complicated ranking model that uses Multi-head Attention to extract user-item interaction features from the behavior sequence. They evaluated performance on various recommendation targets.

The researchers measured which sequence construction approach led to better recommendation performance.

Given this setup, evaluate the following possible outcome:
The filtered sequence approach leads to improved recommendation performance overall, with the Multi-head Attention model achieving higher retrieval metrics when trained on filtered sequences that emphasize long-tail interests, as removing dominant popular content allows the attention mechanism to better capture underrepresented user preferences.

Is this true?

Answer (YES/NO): YES